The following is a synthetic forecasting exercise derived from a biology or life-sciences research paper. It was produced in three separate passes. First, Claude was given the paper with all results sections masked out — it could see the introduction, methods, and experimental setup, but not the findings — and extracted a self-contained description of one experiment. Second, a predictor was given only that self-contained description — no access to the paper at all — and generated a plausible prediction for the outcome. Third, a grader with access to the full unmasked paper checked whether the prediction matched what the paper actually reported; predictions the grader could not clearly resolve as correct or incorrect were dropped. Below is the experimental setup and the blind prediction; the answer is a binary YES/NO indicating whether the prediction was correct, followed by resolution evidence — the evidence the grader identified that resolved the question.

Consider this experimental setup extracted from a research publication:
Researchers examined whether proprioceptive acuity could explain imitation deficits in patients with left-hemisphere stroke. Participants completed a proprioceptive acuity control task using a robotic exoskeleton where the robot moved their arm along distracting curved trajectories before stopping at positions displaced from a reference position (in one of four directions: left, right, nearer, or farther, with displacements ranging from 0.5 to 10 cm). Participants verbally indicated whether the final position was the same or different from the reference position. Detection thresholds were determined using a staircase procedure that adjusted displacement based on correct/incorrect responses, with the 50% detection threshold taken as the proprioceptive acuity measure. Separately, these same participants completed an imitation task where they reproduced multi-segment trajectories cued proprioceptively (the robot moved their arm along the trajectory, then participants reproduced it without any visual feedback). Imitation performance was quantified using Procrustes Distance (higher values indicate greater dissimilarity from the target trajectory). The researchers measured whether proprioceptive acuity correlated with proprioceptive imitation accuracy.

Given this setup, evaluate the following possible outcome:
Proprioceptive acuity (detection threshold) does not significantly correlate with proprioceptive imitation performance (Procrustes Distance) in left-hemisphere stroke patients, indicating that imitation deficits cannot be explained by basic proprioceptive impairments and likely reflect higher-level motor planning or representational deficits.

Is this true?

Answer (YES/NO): YES